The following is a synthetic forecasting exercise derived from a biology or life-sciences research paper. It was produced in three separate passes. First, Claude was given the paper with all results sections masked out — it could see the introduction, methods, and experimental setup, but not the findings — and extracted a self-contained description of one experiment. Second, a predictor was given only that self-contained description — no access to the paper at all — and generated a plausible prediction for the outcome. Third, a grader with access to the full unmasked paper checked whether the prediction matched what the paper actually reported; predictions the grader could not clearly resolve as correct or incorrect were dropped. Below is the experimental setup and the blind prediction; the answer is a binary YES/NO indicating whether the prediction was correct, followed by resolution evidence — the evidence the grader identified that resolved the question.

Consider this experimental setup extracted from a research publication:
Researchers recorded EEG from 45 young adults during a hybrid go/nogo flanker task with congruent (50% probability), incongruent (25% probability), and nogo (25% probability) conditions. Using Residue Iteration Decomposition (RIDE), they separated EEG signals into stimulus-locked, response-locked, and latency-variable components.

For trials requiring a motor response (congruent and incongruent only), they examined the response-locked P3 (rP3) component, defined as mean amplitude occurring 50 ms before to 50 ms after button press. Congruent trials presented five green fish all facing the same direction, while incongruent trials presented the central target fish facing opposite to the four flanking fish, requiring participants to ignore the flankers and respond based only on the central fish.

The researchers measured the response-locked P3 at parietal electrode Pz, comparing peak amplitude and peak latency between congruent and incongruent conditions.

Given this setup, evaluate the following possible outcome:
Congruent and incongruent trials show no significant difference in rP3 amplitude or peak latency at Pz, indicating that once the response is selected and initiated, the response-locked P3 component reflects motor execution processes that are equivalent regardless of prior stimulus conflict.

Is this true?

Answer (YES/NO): NO